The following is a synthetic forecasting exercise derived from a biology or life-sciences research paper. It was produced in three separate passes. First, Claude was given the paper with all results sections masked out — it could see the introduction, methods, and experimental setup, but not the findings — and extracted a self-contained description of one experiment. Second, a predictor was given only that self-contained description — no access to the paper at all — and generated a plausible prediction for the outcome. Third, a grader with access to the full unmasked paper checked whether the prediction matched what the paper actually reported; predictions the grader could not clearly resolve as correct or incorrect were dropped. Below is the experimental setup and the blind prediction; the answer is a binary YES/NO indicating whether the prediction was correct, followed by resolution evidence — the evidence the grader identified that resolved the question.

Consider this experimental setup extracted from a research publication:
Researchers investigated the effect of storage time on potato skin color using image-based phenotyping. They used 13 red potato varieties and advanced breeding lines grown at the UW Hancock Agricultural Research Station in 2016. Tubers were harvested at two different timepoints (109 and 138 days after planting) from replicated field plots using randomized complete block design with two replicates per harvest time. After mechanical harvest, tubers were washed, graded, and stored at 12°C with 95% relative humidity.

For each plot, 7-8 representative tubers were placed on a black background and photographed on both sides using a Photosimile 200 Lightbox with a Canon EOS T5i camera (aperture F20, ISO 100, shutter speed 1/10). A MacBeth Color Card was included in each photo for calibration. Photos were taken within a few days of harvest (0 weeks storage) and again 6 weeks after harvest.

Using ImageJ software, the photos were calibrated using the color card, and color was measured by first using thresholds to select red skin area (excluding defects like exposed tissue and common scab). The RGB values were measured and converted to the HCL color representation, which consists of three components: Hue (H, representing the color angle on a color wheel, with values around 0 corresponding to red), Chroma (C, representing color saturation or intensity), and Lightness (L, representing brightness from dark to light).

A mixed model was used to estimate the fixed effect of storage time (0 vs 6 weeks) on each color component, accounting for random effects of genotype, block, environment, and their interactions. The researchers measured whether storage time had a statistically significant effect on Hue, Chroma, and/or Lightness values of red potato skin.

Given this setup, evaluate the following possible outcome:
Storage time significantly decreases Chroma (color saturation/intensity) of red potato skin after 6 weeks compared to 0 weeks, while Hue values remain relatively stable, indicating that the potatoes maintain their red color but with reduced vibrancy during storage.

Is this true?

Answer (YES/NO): NO